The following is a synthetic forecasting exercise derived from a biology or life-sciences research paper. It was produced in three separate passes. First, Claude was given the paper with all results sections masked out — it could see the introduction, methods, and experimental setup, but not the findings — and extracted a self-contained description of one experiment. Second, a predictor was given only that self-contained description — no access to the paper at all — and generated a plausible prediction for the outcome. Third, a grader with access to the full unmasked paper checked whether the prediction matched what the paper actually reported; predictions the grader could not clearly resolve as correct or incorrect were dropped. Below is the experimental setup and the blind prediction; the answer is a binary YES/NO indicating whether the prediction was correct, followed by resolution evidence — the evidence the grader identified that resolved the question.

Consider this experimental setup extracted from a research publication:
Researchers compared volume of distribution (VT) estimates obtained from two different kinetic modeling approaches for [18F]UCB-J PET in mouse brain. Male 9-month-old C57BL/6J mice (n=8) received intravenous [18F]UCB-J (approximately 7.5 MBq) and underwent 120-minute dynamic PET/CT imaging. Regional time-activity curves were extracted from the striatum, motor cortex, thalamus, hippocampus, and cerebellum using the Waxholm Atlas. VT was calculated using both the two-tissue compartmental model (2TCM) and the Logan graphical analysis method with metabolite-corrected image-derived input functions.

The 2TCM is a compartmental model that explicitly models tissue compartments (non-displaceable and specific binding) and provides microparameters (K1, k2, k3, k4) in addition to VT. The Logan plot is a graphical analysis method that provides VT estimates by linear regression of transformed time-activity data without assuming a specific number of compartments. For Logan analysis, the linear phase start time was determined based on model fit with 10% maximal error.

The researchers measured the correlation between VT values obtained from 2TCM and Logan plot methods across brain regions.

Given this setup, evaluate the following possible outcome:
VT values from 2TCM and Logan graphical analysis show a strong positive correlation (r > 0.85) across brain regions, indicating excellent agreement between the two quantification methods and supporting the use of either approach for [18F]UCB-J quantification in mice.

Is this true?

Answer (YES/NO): YES